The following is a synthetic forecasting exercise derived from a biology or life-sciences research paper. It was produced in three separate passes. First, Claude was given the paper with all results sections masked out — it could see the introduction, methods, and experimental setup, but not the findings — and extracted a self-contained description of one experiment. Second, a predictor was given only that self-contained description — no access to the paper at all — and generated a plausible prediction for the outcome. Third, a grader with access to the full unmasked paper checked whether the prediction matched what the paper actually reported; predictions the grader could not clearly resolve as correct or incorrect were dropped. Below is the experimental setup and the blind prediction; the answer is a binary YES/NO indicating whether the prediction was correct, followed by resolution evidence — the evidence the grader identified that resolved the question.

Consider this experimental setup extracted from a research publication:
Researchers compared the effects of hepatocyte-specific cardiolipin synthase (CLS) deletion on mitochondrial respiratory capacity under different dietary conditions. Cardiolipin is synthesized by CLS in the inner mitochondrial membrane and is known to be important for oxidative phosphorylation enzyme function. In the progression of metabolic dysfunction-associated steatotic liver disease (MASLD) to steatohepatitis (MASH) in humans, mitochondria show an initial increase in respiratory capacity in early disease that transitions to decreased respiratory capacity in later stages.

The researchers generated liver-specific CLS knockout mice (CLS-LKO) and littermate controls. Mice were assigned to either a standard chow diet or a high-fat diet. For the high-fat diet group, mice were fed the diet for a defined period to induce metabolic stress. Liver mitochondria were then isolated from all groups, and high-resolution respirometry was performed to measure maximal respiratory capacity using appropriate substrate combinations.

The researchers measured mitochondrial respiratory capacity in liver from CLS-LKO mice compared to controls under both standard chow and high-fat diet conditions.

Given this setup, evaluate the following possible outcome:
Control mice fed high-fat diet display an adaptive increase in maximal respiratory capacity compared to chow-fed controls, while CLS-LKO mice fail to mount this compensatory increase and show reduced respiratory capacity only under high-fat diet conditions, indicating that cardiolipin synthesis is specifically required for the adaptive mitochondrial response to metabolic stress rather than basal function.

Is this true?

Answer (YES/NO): NO